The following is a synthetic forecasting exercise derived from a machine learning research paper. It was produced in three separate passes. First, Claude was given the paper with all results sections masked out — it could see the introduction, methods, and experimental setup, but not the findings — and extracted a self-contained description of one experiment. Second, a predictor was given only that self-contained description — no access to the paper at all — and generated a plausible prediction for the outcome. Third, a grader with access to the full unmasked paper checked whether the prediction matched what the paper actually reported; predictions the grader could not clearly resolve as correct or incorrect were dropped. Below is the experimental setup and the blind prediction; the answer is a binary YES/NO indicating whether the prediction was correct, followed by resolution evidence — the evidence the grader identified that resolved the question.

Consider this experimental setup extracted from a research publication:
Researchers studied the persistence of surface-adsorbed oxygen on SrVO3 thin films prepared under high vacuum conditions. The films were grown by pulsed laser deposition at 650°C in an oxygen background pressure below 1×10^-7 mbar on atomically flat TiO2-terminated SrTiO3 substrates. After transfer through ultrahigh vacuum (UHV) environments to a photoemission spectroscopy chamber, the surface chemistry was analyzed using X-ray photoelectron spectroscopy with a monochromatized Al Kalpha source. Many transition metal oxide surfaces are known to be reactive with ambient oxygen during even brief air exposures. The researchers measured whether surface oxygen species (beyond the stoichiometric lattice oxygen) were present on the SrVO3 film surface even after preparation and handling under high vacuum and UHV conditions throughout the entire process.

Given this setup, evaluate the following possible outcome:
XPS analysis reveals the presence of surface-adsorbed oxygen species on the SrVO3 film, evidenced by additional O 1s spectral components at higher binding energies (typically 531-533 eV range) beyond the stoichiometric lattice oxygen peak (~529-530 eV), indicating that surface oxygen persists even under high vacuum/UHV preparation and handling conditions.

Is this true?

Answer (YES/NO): NO